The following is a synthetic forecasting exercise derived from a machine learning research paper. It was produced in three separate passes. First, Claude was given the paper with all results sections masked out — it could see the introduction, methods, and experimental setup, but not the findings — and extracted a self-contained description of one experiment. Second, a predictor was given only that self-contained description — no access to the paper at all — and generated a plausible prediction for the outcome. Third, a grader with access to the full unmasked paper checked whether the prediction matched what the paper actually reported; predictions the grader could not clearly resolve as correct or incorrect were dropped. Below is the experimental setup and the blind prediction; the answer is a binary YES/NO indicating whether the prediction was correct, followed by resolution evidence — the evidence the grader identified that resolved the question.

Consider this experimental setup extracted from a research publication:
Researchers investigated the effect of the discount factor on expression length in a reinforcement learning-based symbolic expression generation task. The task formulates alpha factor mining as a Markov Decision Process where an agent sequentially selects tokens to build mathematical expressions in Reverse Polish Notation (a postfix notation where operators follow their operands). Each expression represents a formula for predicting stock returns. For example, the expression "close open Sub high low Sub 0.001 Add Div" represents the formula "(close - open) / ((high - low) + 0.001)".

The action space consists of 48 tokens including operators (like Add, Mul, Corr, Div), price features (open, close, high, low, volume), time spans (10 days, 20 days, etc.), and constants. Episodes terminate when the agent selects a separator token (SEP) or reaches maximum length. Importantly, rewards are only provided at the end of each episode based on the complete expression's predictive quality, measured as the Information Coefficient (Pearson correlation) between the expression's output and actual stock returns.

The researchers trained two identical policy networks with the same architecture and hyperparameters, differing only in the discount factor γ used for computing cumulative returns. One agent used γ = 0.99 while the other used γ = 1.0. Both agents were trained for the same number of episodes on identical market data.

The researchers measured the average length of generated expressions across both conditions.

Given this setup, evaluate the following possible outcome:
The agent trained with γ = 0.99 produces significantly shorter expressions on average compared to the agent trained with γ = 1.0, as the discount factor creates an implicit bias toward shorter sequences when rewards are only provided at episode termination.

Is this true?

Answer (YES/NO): YES